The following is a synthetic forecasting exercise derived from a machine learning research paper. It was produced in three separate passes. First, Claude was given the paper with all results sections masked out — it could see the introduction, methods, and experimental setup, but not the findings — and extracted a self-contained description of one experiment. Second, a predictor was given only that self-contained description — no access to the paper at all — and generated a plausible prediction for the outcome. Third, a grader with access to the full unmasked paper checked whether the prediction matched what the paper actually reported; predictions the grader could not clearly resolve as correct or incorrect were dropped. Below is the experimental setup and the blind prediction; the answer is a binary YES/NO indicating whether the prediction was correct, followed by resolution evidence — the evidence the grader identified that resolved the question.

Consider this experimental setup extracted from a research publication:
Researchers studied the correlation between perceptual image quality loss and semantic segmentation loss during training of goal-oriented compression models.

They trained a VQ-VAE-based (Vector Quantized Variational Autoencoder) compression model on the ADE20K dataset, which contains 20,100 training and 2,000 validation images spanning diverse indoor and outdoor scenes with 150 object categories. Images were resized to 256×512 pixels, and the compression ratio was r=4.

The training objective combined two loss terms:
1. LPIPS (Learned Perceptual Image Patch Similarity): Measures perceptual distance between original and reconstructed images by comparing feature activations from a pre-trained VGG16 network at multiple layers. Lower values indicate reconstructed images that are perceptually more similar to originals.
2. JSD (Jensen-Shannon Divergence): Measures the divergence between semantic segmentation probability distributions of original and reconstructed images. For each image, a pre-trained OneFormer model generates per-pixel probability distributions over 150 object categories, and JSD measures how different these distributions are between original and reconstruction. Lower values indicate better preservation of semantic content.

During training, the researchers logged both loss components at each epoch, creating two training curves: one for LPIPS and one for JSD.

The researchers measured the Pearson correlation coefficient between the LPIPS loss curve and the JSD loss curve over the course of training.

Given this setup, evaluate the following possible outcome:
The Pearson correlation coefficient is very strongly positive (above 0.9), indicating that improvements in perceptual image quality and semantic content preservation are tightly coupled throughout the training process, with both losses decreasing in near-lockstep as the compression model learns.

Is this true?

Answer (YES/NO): YES